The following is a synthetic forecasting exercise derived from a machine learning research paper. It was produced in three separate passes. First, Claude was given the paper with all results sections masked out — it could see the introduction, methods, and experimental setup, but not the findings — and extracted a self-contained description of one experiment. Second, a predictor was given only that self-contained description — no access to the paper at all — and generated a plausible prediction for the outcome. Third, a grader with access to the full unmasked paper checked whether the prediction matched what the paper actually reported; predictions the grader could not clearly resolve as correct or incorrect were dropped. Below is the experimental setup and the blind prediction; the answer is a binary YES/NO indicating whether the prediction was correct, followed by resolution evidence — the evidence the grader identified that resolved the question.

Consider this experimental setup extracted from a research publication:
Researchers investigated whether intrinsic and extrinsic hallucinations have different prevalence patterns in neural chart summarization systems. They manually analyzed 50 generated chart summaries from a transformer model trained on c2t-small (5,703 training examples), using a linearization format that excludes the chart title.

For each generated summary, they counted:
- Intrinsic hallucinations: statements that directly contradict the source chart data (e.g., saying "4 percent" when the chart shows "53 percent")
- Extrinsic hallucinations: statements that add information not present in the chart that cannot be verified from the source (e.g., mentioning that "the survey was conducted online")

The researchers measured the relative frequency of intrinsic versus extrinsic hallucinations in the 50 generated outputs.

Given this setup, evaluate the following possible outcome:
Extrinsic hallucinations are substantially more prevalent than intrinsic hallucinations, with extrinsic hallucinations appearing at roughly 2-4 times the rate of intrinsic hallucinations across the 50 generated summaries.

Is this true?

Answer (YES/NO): NO